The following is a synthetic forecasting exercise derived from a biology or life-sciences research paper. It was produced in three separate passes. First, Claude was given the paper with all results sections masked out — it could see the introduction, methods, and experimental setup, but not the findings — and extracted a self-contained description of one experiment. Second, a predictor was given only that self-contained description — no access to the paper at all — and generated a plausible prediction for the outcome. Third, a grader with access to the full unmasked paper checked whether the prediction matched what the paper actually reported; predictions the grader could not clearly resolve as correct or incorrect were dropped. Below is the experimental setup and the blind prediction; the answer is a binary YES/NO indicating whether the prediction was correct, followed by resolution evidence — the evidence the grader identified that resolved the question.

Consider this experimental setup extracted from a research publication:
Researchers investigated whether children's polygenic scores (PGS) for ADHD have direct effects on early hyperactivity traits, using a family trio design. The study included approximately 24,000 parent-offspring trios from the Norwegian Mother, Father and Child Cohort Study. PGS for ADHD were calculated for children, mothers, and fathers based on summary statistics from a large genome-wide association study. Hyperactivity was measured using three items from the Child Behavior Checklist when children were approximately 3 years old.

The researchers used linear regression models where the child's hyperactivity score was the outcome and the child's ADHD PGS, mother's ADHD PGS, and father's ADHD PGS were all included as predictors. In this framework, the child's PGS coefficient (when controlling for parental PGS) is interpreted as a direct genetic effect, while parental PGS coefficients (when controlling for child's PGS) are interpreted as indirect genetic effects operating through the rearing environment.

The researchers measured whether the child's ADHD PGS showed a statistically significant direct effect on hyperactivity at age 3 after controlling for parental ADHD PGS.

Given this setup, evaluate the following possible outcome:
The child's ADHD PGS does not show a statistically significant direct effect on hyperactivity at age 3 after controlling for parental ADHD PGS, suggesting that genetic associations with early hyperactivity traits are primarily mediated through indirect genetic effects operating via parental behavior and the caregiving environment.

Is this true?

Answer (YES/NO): YES